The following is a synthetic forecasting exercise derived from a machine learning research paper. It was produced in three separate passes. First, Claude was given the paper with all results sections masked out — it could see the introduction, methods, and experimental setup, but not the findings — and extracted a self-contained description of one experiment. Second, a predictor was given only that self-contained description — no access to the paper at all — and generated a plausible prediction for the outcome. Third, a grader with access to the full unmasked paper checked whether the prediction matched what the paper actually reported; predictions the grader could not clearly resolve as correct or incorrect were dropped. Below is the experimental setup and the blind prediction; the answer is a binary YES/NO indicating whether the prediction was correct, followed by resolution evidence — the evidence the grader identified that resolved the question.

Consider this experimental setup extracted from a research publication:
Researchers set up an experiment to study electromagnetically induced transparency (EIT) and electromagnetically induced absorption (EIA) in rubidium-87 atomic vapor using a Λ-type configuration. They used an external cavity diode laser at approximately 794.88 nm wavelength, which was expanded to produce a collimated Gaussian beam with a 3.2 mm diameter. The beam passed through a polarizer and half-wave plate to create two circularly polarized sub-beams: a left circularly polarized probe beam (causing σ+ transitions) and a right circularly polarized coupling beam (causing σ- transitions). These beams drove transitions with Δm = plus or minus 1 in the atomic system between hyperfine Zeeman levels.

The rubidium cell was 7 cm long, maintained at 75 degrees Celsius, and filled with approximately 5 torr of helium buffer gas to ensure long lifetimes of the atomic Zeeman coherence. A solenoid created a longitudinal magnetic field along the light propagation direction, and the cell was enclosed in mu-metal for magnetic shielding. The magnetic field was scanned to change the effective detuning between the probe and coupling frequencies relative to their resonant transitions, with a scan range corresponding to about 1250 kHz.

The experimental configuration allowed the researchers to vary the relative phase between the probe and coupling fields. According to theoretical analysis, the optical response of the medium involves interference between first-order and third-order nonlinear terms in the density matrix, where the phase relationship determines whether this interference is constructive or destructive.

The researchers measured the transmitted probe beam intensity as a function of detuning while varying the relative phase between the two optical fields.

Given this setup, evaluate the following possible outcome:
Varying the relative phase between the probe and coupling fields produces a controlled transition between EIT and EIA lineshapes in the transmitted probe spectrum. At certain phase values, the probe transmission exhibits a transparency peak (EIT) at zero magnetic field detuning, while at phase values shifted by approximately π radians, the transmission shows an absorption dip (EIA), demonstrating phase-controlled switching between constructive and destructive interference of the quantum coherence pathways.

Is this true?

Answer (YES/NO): YES